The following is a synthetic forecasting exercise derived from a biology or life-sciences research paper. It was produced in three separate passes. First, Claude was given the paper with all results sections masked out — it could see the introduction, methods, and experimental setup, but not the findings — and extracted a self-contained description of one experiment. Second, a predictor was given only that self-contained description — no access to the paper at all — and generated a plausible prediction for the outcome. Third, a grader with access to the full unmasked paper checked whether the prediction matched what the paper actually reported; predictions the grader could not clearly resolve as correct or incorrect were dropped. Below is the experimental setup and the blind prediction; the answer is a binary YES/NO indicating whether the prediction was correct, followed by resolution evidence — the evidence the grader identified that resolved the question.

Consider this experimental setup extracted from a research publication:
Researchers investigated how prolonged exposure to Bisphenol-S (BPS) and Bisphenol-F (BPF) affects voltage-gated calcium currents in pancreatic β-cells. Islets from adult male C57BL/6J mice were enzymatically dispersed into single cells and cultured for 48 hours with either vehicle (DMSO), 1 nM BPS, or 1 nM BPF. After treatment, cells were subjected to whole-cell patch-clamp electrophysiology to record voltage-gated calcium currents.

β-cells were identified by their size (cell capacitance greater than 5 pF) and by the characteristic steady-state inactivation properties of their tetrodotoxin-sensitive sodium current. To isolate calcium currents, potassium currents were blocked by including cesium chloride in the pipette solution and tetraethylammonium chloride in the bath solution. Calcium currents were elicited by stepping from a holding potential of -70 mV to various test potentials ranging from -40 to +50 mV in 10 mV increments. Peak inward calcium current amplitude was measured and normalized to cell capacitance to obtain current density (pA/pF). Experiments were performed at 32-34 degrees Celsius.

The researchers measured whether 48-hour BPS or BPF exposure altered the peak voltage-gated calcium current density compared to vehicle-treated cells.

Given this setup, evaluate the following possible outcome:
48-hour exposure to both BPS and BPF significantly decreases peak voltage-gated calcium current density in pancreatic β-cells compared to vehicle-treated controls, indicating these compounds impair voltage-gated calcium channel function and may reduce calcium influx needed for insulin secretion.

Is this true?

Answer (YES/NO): NO